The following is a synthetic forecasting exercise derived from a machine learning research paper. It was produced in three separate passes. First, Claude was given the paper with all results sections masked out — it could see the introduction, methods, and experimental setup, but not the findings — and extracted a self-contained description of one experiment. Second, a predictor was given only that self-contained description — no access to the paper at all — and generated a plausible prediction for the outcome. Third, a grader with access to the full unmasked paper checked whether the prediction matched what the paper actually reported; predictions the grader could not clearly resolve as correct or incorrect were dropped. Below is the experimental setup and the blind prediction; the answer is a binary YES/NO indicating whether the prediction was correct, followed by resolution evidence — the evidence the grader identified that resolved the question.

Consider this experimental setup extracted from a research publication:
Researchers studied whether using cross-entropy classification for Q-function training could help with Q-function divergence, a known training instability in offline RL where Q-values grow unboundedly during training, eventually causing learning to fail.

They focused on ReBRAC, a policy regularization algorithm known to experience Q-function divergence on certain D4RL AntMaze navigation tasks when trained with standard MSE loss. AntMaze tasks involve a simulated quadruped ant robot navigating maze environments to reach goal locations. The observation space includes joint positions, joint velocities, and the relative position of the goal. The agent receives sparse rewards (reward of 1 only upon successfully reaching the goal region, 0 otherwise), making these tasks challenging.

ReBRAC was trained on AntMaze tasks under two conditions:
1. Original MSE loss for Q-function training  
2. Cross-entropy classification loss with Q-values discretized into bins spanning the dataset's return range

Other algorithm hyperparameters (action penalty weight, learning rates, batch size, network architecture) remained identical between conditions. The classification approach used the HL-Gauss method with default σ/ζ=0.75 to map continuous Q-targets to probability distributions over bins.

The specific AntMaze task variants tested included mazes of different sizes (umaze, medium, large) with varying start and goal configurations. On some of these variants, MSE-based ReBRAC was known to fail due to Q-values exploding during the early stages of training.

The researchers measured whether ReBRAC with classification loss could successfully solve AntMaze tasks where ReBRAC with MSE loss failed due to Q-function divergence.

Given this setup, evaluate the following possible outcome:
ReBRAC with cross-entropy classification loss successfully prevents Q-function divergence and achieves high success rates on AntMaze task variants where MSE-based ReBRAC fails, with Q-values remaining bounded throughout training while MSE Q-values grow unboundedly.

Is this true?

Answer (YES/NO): YES